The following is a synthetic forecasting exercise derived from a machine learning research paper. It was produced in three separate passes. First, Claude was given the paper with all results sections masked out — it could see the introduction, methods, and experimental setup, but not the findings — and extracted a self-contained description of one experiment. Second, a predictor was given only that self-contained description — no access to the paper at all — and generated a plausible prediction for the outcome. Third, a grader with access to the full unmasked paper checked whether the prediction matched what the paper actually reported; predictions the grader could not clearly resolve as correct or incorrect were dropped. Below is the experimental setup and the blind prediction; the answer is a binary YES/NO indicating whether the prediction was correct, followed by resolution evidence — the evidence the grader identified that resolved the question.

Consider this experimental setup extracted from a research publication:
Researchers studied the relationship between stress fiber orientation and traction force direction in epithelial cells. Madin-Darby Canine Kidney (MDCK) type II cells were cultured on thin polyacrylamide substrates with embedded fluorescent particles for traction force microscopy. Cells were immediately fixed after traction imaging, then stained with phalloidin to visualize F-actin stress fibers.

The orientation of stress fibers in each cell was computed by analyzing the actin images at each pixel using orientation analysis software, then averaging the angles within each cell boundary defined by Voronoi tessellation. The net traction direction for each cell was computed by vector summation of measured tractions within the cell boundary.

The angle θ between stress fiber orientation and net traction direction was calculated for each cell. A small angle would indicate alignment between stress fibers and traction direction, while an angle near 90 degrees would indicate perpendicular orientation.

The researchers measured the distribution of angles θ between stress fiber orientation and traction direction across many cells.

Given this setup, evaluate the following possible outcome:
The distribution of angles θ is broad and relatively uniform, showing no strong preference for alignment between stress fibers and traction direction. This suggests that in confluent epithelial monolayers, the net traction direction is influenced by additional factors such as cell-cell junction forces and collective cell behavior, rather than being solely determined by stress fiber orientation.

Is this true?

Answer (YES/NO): NO